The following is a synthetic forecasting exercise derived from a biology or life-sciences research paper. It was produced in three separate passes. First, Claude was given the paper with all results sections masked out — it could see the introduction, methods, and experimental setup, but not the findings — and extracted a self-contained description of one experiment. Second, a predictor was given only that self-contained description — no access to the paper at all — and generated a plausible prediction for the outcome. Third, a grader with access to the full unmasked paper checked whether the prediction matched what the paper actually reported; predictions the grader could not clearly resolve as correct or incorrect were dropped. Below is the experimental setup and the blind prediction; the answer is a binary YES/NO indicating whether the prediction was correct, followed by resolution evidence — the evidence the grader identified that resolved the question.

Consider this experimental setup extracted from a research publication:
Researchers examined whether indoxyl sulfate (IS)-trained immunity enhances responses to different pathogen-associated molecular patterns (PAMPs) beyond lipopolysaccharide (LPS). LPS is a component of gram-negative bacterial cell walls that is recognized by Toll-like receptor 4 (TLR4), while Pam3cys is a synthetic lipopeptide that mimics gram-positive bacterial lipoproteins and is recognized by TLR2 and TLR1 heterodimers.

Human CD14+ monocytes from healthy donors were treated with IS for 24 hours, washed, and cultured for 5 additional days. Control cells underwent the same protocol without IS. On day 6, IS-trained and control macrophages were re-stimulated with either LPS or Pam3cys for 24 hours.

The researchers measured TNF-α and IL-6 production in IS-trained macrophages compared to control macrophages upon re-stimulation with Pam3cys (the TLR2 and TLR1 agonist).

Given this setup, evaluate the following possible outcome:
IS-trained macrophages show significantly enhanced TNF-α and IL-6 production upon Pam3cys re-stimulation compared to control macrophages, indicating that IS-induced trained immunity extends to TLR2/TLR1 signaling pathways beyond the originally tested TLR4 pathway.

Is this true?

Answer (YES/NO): YES